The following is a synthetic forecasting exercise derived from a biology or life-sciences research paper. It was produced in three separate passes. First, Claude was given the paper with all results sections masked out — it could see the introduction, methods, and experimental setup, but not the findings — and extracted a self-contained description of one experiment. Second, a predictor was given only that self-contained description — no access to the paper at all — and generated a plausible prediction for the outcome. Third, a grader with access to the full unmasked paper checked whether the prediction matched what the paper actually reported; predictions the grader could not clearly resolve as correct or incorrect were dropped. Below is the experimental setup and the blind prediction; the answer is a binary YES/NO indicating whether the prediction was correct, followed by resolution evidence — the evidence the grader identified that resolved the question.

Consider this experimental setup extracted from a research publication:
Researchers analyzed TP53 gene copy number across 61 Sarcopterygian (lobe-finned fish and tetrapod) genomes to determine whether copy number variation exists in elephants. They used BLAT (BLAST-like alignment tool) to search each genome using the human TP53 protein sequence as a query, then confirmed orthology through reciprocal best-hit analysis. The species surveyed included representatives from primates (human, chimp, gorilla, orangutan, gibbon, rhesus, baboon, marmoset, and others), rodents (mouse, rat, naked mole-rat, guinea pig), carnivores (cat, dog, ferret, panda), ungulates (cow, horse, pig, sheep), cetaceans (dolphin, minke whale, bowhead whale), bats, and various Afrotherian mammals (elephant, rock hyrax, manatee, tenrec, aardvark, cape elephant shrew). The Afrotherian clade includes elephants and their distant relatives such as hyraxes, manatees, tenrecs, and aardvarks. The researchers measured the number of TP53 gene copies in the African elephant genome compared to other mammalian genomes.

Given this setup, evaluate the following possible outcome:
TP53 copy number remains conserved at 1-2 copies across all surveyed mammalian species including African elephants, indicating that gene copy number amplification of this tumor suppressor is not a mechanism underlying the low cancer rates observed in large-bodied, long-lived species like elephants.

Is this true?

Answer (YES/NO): NO